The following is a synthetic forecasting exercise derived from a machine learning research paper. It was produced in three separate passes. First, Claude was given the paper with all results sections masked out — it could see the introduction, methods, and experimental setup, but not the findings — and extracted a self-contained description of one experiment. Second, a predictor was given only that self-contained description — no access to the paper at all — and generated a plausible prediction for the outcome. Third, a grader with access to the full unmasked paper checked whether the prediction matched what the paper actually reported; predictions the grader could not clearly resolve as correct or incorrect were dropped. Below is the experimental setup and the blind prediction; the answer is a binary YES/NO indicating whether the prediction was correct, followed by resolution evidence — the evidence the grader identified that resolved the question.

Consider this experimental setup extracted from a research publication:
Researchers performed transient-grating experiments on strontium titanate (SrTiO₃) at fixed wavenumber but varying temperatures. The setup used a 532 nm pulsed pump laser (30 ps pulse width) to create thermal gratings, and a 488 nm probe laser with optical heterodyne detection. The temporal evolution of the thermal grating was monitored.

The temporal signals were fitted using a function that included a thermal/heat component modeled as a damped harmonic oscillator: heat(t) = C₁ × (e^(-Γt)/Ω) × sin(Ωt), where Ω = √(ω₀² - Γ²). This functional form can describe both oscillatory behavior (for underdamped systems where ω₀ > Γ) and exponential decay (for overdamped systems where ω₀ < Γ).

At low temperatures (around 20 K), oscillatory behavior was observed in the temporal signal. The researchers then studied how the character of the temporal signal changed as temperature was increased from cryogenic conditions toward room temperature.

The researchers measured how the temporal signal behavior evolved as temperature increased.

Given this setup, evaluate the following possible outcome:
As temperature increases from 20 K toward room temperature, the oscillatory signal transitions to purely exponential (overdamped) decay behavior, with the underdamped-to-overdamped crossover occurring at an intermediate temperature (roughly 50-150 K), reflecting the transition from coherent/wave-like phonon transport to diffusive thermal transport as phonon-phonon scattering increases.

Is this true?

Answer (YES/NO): NO